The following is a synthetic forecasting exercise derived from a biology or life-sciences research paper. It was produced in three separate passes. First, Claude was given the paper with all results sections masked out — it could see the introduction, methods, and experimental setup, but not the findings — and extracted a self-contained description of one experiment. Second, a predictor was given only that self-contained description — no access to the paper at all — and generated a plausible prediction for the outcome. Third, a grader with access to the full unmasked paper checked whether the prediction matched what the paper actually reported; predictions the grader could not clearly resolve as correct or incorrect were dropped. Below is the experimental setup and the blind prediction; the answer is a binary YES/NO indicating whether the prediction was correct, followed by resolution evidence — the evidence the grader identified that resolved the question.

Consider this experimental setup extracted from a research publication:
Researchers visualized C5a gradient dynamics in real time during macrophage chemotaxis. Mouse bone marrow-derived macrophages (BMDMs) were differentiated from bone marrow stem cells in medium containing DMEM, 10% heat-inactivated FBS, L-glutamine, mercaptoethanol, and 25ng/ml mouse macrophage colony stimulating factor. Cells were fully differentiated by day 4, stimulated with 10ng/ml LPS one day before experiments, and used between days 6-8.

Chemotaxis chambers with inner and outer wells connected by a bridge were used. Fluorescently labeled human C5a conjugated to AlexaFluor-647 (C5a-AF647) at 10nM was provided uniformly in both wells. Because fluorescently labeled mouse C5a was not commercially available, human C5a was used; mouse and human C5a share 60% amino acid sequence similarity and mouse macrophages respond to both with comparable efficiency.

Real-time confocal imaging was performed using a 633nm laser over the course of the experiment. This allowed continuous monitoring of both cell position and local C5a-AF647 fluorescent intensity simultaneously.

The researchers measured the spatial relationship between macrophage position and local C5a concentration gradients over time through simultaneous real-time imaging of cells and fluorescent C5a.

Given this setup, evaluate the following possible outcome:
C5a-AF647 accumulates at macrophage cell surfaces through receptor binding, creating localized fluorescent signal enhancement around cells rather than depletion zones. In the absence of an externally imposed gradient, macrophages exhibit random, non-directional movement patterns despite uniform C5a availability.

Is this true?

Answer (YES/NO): NO